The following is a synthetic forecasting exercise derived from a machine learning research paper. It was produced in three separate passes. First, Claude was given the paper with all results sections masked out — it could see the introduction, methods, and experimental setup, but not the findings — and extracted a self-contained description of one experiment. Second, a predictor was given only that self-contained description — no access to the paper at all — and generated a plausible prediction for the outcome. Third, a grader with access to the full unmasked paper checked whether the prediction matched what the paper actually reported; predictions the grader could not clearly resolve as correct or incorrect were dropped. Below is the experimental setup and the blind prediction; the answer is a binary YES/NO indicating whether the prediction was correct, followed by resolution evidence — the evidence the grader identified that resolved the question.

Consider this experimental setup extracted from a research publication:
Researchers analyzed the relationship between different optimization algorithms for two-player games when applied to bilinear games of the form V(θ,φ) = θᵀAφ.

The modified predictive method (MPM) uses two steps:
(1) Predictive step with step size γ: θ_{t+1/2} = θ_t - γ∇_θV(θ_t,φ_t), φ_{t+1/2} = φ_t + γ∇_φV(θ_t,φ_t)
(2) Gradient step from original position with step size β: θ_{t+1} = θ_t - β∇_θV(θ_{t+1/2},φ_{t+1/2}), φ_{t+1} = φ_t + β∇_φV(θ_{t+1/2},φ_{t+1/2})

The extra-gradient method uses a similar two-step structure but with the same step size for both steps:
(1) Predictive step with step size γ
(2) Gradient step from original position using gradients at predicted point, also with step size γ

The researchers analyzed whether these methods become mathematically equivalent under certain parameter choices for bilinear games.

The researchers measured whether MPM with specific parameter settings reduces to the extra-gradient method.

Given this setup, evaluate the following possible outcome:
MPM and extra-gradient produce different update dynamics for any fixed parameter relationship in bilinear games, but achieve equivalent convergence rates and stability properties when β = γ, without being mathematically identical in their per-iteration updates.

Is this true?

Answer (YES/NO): NO